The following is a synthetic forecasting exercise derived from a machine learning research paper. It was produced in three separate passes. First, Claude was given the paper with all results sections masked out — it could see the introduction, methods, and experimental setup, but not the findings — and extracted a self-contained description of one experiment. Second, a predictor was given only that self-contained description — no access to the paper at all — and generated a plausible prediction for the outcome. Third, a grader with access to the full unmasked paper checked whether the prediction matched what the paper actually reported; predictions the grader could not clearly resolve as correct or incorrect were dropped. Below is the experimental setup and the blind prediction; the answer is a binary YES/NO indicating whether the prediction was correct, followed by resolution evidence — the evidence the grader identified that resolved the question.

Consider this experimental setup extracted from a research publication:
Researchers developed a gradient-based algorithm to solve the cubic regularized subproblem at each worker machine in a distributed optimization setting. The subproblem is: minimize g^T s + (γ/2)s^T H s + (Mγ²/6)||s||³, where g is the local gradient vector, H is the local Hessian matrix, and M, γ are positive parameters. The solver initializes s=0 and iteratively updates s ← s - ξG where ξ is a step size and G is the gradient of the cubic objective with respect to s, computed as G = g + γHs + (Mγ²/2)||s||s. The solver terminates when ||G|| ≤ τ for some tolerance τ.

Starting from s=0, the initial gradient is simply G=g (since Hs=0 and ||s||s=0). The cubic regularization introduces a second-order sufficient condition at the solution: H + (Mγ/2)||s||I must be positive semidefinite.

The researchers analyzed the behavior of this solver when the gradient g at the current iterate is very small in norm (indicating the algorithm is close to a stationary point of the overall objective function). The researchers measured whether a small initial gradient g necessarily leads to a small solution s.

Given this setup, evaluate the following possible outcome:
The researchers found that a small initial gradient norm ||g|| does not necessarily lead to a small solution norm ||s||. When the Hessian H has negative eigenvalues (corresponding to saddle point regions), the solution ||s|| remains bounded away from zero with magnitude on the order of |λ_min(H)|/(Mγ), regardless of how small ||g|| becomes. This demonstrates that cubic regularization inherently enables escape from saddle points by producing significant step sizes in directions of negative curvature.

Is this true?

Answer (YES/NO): YES